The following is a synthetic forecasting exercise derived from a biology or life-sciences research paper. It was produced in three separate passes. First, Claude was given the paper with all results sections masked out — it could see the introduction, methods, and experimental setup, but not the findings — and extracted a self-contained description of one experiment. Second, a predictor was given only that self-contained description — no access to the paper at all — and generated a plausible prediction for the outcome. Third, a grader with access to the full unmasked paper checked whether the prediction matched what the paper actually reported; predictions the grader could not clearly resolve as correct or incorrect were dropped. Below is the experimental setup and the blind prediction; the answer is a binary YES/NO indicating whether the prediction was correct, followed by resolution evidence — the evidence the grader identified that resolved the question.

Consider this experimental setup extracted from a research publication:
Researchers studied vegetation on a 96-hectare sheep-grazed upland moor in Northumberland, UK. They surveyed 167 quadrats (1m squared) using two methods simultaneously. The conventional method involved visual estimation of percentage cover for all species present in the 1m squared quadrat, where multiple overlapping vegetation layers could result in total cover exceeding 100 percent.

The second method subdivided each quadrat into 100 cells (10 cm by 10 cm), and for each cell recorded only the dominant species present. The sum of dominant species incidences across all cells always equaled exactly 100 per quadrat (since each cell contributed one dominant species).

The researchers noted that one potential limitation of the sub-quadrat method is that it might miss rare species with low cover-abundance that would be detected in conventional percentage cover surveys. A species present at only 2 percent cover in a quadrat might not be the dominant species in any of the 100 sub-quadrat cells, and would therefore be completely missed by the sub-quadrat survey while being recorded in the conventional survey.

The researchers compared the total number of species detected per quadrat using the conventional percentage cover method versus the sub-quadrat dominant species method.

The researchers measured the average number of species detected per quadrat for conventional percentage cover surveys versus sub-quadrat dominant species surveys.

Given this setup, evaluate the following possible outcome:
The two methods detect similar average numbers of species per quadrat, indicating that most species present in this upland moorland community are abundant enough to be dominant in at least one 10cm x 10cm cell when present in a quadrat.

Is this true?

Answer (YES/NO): NO